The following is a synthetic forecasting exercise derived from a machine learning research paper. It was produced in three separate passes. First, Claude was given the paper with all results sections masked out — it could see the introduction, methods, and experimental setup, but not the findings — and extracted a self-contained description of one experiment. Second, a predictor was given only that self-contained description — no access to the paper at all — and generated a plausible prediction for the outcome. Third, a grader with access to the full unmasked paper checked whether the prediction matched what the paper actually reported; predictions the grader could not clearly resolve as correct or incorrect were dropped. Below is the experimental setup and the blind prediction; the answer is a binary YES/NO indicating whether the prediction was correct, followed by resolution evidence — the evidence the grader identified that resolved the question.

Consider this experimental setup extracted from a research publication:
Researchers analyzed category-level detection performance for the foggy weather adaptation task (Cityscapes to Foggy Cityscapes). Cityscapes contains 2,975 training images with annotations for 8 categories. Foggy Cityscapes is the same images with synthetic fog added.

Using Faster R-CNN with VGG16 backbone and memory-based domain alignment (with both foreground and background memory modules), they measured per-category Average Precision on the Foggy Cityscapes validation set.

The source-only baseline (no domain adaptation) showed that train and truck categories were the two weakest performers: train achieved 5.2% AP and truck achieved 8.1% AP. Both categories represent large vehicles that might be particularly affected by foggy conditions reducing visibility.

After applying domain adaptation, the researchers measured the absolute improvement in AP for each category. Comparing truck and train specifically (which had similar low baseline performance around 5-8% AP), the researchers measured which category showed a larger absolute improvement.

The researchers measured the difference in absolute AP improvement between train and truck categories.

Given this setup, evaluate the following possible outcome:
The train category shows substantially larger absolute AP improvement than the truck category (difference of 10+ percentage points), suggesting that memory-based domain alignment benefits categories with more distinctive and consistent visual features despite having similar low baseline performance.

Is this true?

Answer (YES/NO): YES